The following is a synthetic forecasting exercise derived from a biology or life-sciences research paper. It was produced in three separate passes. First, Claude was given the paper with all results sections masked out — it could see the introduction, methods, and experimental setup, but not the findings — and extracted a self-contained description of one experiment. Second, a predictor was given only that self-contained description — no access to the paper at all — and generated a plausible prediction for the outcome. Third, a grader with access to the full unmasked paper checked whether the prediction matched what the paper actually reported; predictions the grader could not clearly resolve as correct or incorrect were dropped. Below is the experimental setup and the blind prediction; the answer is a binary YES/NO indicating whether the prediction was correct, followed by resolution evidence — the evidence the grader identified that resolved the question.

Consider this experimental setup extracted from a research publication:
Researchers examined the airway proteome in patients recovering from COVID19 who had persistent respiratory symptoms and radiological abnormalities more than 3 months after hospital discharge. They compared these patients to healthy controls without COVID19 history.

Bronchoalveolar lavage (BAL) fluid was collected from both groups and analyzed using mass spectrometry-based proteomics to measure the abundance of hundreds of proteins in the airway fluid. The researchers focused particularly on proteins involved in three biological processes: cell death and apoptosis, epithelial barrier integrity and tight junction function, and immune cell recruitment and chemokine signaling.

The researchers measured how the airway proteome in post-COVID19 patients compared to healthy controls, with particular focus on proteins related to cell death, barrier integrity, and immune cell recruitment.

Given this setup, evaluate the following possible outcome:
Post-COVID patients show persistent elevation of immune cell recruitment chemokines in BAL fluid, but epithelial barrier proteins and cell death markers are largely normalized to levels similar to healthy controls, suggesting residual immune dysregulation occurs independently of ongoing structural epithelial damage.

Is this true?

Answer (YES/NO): NO